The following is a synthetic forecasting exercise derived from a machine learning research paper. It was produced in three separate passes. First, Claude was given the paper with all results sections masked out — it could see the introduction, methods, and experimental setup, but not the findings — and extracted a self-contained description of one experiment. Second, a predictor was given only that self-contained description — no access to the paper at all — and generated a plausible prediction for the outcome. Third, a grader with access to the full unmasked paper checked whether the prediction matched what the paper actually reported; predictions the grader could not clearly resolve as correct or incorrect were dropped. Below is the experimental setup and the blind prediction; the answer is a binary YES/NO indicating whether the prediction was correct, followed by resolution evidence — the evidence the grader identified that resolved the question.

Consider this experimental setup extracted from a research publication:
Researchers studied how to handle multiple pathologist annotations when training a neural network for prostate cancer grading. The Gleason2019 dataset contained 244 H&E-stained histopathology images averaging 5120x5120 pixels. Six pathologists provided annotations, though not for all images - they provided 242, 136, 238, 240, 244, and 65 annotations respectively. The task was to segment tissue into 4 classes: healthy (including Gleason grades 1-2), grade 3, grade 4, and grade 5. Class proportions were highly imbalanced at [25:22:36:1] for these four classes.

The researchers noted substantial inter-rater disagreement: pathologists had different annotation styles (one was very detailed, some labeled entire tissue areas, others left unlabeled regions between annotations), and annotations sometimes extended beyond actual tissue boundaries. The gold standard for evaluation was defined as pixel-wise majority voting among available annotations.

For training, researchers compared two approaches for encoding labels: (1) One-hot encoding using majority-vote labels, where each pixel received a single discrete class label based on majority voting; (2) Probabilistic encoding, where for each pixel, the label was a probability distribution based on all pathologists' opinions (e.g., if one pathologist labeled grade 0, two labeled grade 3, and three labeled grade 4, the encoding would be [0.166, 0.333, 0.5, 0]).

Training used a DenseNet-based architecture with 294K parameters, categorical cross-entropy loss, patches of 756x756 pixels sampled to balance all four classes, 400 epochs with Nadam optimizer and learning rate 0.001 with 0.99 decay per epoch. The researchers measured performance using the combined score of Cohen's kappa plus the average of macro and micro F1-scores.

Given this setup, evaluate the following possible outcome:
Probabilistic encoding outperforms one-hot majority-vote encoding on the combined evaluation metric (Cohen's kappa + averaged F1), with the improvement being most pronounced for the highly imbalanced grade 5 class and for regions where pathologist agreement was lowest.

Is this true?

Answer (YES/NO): NO